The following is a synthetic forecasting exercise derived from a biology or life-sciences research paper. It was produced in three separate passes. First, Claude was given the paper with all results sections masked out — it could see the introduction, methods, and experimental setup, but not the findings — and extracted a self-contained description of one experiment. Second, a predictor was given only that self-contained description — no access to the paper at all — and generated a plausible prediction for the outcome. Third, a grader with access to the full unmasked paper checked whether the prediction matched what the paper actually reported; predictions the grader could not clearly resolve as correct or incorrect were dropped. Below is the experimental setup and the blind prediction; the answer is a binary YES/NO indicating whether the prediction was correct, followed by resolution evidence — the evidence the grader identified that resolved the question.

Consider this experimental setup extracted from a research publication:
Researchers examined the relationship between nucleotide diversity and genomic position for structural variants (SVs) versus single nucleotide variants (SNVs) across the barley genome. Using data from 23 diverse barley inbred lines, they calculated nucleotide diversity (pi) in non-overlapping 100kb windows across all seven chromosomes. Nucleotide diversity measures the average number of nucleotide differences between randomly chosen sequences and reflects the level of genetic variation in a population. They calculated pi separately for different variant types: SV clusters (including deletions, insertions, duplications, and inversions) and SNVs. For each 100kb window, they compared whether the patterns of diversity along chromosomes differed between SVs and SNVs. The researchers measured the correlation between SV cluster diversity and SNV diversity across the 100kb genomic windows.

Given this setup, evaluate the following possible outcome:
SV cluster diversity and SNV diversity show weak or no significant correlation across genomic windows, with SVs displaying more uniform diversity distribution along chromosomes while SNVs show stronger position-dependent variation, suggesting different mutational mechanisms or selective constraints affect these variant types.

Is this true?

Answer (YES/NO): NO